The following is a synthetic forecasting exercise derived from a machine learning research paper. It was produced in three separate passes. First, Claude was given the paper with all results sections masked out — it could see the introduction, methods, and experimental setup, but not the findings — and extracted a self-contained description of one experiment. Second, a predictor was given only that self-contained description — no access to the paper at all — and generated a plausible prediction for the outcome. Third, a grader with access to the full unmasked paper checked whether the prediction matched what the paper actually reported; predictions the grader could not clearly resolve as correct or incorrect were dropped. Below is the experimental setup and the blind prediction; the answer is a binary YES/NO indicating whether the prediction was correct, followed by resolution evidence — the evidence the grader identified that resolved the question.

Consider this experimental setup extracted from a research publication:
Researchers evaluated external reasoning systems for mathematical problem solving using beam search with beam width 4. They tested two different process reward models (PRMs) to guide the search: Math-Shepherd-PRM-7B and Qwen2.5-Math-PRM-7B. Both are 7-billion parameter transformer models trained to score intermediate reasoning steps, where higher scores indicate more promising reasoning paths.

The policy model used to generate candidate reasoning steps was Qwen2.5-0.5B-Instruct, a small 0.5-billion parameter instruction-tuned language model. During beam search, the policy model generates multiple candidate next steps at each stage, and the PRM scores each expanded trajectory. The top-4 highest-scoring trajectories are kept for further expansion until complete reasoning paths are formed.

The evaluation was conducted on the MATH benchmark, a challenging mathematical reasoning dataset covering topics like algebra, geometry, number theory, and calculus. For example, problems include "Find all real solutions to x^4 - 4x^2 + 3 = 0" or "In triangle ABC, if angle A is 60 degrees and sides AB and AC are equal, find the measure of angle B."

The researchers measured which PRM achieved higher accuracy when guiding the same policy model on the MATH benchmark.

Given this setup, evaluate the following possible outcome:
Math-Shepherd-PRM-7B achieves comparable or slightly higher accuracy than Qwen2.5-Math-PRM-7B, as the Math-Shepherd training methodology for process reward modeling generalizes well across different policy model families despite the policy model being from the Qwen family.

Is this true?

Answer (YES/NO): NO